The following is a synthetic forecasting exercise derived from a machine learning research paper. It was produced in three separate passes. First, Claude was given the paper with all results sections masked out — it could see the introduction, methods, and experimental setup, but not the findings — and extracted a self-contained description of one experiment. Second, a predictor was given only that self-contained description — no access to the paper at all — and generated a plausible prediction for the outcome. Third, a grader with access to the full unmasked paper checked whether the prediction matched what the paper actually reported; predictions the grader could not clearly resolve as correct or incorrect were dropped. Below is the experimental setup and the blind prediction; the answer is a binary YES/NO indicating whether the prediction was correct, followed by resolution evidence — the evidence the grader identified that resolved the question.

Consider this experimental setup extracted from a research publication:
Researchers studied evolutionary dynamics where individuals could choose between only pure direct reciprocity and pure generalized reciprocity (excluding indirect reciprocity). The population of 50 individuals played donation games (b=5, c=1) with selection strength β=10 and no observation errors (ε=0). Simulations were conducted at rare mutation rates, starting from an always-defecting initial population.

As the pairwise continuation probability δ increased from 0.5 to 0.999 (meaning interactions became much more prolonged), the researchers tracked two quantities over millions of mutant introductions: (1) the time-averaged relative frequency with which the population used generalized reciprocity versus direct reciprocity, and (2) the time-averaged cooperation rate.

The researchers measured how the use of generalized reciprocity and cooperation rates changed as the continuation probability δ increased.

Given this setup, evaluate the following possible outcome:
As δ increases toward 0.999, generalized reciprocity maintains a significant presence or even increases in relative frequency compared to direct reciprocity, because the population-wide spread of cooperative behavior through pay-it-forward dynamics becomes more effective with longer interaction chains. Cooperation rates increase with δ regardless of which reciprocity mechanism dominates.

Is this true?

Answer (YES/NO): NO